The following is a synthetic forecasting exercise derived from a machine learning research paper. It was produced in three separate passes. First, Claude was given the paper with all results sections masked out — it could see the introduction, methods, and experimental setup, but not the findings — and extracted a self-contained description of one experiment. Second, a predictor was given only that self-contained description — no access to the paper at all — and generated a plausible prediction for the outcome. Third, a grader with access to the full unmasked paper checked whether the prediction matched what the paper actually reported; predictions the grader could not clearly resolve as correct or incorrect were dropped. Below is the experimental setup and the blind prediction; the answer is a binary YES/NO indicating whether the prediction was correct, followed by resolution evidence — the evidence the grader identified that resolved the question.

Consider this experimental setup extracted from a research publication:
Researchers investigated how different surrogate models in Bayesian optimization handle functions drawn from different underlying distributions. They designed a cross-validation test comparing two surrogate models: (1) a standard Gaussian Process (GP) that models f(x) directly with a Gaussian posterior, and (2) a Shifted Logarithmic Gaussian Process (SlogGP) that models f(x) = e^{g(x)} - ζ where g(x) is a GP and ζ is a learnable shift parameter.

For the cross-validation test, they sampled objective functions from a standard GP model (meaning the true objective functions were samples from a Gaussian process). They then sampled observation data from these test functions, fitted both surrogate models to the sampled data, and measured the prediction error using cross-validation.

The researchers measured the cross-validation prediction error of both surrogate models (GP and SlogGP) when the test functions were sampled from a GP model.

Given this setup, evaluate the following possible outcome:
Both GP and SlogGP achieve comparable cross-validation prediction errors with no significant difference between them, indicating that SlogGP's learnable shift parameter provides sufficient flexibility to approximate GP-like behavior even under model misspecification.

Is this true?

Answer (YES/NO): YES